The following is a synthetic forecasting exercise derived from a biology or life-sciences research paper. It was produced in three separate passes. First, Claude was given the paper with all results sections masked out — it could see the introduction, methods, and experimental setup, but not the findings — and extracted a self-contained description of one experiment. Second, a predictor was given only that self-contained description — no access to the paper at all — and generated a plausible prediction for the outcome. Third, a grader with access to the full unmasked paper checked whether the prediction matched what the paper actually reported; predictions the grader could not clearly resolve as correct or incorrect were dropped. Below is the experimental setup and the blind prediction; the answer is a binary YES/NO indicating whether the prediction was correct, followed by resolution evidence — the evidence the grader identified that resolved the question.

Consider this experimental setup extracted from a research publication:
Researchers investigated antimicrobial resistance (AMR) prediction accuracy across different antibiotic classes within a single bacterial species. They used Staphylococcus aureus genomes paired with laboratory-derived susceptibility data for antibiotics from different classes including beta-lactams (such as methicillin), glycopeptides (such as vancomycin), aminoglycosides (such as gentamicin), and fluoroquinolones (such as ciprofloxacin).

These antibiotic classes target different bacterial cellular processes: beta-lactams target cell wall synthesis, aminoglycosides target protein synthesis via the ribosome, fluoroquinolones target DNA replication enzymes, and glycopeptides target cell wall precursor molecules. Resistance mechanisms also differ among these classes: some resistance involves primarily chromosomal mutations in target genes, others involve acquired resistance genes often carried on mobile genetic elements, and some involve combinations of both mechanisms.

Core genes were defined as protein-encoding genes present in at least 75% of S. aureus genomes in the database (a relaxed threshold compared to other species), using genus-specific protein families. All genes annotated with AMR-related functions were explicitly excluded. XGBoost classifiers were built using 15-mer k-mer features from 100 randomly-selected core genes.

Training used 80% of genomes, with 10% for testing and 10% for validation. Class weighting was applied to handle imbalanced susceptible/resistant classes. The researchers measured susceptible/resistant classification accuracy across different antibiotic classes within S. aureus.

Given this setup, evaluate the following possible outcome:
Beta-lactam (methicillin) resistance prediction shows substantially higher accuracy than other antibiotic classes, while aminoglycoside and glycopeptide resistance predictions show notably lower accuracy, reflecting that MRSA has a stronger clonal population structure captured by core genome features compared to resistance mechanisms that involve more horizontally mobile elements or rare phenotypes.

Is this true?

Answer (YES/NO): NO